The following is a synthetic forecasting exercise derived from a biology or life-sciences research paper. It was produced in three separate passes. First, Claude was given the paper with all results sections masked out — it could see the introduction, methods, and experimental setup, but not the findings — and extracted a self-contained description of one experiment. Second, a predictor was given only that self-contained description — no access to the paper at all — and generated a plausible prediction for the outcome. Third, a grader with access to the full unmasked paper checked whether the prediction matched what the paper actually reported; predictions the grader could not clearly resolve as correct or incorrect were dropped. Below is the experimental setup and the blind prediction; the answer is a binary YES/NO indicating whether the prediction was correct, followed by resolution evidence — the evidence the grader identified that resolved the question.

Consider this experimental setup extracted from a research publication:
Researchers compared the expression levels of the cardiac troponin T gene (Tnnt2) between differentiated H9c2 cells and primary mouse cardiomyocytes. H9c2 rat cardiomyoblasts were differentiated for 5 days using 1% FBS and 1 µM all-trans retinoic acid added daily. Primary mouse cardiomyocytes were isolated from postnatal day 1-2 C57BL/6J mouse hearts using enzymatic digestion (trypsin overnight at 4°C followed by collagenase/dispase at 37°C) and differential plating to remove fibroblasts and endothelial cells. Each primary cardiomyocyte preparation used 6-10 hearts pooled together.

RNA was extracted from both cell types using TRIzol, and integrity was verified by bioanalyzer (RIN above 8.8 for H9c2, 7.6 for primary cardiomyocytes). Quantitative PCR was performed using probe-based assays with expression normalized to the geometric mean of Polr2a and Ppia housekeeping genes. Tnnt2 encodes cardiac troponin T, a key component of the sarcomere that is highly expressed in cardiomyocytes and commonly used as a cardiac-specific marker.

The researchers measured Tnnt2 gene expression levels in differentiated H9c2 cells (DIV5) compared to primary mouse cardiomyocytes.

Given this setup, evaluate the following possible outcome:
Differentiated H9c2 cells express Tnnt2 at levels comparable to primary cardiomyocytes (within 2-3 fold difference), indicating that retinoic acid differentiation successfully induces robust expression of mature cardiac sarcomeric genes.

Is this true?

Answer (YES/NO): YES